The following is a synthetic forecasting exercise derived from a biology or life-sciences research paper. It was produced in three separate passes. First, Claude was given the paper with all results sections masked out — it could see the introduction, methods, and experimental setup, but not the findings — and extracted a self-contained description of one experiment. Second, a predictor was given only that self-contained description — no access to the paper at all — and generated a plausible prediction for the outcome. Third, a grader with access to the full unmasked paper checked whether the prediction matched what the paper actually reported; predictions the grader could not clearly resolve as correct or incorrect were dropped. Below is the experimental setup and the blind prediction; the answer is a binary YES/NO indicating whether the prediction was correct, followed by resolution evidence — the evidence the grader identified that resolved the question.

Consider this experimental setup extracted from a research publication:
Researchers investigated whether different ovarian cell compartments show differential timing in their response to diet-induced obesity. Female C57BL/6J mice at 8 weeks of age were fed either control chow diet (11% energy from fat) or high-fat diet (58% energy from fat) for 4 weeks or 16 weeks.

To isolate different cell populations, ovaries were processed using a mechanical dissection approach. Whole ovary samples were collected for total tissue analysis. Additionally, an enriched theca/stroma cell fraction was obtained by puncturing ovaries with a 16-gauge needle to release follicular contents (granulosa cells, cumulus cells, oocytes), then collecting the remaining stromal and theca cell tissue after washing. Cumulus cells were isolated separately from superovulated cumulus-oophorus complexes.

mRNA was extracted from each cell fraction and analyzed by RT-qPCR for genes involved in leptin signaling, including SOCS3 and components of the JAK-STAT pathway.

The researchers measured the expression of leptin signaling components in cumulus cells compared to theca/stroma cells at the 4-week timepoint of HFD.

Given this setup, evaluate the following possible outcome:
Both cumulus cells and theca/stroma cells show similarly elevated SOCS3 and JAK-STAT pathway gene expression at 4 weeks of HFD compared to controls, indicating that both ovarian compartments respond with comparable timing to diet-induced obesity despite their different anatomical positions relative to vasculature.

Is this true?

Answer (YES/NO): NO